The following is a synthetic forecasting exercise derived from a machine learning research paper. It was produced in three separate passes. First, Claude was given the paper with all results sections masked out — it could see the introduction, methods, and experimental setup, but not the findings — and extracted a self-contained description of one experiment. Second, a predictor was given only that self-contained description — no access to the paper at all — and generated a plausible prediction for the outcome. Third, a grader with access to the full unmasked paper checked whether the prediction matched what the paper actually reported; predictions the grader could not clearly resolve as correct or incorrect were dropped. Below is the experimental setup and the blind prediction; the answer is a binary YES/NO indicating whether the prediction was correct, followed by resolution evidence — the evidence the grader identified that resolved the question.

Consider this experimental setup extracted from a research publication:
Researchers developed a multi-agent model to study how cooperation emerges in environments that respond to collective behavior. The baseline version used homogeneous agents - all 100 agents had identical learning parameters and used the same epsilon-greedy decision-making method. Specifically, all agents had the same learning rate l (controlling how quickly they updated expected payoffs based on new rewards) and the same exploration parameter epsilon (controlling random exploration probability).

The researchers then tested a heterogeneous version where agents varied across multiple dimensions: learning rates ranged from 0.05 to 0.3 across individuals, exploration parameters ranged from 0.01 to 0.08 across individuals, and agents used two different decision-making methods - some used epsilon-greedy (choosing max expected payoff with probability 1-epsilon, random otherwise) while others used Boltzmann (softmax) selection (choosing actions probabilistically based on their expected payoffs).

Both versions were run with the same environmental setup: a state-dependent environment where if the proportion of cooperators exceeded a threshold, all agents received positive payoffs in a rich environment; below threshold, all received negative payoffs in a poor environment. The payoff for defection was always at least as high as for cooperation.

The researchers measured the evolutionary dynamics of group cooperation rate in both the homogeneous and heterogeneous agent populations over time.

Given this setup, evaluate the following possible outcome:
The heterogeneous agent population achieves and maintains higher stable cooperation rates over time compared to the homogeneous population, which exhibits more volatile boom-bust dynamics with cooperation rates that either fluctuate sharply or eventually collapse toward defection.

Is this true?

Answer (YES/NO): NO